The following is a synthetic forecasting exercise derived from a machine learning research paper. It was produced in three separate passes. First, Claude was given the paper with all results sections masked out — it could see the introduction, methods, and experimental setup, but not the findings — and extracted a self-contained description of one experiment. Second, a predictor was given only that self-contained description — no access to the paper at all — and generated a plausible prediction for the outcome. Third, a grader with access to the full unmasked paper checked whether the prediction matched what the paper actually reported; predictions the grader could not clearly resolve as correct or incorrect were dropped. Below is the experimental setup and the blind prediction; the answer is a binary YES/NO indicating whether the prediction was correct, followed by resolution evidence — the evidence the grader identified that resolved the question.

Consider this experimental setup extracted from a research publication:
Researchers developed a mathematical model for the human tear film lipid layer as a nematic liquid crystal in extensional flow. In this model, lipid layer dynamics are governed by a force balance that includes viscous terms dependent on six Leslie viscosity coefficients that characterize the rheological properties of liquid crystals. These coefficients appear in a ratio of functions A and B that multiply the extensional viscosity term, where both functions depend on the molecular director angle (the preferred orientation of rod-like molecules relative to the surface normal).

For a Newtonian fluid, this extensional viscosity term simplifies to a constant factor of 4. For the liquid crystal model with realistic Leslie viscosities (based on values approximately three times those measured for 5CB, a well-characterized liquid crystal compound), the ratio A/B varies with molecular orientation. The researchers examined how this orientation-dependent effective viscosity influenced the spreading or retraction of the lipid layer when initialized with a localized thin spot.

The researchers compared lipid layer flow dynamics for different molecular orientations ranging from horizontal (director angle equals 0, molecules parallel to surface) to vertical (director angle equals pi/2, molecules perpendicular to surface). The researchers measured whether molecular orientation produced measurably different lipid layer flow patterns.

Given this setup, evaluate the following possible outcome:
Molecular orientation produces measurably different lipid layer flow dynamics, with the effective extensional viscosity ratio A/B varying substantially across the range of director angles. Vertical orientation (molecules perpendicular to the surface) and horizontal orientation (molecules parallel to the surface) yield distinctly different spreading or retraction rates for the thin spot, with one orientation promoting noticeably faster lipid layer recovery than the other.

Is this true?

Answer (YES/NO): NO